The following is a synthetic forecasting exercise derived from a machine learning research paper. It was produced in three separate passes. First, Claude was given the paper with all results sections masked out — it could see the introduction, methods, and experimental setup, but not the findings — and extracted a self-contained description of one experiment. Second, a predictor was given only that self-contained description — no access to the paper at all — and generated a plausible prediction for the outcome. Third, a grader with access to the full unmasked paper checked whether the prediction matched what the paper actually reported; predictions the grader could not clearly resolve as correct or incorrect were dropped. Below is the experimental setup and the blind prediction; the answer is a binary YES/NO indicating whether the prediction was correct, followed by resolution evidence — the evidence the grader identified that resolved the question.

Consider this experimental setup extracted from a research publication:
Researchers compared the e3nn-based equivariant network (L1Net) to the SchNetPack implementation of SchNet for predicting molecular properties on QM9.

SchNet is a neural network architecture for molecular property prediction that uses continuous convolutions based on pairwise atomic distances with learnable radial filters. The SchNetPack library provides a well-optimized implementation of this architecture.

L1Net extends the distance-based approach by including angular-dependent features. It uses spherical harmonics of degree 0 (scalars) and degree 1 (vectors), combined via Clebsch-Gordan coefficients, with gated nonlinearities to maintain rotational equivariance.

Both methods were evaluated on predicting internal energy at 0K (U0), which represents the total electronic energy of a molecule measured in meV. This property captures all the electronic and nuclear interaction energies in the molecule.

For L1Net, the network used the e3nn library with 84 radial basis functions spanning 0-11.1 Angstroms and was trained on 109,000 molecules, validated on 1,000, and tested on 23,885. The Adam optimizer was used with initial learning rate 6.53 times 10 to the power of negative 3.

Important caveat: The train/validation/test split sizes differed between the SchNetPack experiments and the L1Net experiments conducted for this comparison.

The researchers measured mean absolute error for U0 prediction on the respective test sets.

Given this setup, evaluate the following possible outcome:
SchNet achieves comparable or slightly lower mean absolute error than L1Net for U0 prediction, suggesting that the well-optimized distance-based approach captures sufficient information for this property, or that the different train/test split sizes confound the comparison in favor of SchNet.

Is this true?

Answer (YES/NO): YES